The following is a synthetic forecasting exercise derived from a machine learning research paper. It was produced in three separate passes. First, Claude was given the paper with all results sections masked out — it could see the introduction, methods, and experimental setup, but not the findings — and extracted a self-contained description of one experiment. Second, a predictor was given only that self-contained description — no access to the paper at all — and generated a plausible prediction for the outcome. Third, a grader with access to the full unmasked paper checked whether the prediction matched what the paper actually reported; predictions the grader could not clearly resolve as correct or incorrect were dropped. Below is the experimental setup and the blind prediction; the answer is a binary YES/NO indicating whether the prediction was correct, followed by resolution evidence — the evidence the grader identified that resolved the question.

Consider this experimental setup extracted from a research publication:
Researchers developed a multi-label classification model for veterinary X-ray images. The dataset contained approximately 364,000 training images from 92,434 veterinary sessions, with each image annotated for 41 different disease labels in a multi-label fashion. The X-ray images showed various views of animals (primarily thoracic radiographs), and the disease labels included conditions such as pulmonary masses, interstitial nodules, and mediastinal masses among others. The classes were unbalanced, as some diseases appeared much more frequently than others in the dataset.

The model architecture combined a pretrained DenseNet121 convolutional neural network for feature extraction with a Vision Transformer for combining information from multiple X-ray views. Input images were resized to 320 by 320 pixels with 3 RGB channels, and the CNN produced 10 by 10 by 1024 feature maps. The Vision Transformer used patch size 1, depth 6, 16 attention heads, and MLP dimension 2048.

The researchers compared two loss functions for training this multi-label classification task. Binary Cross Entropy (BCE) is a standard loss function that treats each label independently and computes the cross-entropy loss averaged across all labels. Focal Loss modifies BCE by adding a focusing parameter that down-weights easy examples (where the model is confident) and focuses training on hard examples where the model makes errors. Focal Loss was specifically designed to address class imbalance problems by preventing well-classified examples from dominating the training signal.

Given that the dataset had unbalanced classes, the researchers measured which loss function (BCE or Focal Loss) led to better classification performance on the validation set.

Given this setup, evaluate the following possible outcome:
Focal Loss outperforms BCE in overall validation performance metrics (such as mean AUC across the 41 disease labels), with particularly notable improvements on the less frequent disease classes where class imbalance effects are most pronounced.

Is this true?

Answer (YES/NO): NO